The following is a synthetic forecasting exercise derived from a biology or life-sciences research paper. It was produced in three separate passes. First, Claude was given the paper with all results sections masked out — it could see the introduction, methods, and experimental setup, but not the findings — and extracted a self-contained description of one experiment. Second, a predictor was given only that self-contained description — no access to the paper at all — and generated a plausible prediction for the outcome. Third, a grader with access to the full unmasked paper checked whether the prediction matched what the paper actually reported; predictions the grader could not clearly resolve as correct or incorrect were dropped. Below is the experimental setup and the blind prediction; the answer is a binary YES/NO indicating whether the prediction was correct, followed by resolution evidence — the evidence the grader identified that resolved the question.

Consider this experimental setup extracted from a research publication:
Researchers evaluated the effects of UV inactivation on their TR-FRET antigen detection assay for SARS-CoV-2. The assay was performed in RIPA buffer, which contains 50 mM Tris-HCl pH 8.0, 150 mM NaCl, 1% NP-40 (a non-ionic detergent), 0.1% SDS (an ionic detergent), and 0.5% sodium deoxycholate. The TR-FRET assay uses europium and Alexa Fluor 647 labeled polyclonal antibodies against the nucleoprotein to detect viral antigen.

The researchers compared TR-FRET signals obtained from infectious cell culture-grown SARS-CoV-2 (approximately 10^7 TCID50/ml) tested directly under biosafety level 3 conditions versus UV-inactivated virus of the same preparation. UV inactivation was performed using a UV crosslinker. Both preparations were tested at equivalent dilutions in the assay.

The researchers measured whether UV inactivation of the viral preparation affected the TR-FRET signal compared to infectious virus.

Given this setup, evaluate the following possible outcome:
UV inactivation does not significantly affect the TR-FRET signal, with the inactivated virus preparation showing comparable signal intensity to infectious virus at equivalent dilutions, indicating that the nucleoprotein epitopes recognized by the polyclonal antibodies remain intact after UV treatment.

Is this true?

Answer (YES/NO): YES